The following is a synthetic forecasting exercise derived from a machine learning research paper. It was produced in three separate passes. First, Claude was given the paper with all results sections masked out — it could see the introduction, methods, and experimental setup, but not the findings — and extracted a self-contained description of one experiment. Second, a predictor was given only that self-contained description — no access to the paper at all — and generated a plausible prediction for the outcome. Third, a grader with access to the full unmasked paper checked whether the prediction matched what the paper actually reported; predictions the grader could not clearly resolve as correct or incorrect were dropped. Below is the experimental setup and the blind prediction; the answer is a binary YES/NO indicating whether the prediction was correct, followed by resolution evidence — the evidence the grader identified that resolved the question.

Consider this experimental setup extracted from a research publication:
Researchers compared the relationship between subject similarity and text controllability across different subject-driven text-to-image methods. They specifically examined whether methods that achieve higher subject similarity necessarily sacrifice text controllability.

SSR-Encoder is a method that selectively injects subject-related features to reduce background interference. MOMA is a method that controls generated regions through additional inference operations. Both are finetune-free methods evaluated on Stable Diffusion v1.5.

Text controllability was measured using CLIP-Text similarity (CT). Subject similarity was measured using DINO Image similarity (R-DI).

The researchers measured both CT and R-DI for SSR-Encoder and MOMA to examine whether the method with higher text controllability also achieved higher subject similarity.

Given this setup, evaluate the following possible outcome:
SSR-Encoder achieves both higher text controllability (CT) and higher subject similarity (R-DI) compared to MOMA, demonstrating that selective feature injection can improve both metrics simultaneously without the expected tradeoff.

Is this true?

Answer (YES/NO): NO